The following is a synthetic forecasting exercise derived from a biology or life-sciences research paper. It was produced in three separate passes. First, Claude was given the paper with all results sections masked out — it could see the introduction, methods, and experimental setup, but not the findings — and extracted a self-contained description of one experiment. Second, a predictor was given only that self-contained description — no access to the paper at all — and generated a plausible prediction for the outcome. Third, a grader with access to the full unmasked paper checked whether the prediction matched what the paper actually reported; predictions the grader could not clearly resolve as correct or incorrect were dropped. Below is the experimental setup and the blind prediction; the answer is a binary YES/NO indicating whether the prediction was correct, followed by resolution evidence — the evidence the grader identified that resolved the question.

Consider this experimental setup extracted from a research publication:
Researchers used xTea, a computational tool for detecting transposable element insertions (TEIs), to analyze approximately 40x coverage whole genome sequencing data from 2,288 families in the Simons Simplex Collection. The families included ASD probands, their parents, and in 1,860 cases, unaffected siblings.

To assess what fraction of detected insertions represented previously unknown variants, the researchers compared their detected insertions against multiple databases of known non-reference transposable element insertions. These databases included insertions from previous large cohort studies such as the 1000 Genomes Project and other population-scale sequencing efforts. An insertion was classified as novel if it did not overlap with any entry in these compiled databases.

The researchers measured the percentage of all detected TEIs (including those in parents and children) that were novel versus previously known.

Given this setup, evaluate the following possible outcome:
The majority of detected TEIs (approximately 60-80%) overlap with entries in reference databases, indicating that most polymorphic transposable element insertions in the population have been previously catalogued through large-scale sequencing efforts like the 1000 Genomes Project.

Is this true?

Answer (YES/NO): NO